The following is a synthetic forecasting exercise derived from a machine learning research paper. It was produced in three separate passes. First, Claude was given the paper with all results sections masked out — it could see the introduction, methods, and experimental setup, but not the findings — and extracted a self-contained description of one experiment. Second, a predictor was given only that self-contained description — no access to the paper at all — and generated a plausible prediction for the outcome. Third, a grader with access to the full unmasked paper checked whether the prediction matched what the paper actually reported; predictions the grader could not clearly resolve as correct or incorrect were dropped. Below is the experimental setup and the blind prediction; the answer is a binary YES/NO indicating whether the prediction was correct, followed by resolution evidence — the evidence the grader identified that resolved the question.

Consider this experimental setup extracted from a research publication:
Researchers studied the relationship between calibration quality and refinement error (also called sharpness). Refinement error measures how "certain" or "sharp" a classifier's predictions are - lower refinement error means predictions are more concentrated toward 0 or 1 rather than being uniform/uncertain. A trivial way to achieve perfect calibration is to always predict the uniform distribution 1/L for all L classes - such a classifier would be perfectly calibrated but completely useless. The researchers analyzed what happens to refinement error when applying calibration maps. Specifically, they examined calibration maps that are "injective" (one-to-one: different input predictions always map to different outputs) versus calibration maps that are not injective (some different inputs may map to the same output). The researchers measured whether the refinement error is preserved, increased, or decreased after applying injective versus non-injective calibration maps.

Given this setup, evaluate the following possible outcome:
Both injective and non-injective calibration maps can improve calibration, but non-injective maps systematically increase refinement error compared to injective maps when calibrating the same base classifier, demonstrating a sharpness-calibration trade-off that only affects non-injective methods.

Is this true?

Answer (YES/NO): NO